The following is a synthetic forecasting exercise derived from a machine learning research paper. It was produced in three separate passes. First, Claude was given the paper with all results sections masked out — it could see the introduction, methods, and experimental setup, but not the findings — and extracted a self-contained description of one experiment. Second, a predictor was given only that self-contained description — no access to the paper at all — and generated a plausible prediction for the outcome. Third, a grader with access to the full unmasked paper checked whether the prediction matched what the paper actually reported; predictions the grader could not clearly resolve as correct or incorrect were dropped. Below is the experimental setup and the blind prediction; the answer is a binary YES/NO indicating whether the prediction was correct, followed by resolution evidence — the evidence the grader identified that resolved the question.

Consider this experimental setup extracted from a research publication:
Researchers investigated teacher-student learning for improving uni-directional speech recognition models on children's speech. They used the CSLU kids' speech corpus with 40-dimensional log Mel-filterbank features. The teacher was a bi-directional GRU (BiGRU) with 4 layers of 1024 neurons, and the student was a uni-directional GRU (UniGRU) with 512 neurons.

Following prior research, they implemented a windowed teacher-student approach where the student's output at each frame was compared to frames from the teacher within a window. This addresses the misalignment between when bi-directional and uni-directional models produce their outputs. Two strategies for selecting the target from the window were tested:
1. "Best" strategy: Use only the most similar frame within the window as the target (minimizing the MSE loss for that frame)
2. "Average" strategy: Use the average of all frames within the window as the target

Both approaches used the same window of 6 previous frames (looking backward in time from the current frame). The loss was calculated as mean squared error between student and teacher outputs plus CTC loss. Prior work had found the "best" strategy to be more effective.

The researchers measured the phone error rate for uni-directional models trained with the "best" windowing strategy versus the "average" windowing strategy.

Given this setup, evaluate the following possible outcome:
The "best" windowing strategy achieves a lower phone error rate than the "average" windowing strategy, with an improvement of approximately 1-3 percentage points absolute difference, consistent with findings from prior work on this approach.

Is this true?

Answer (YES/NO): NO